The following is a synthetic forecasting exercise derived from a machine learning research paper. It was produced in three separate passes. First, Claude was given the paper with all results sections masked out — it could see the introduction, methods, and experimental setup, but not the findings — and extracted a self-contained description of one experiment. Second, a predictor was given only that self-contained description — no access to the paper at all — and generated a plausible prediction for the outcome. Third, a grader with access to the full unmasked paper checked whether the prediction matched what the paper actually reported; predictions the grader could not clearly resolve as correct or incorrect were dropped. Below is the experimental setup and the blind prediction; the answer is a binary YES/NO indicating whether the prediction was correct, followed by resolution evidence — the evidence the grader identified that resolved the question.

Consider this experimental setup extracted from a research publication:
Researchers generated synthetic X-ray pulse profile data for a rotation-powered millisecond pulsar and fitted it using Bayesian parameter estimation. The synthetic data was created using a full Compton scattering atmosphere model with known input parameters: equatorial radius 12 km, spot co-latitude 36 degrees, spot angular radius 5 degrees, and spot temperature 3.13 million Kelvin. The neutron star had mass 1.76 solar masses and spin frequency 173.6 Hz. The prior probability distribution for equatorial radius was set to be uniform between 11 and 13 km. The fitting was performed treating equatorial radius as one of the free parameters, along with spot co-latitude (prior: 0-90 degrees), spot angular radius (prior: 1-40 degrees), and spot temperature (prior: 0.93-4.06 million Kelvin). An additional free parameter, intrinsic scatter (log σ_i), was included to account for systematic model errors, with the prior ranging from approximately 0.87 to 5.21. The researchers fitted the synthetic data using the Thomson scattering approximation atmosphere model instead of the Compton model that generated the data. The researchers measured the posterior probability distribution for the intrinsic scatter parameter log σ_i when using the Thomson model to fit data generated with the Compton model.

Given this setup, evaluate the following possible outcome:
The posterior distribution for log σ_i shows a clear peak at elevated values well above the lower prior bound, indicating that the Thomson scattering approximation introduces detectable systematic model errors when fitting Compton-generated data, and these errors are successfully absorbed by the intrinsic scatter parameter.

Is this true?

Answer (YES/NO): YES